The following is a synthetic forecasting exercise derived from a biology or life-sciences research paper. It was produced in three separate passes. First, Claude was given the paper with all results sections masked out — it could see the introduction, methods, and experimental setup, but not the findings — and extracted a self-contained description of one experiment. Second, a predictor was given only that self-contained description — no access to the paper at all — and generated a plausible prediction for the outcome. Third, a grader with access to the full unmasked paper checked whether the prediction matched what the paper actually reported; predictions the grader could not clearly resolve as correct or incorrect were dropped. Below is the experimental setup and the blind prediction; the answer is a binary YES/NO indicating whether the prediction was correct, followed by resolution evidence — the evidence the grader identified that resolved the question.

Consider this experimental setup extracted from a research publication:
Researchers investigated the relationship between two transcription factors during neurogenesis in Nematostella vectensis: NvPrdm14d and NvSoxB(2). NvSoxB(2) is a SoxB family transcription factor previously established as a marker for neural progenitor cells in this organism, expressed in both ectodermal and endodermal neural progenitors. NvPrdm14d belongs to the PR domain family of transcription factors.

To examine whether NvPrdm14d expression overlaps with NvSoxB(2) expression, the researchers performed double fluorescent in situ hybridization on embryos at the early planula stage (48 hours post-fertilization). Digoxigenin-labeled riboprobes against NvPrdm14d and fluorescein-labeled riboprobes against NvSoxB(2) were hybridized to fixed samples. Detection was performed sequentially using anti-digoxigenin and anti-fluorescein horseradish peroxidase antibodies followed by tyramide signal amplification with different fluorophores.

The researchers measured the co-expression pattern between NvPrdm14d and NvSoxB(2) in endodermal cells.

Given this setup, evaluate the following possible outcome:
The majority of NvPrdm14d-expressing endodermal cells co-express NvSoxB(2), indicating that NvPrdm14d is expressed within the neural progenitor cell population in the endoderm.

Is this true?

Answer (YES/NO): NO